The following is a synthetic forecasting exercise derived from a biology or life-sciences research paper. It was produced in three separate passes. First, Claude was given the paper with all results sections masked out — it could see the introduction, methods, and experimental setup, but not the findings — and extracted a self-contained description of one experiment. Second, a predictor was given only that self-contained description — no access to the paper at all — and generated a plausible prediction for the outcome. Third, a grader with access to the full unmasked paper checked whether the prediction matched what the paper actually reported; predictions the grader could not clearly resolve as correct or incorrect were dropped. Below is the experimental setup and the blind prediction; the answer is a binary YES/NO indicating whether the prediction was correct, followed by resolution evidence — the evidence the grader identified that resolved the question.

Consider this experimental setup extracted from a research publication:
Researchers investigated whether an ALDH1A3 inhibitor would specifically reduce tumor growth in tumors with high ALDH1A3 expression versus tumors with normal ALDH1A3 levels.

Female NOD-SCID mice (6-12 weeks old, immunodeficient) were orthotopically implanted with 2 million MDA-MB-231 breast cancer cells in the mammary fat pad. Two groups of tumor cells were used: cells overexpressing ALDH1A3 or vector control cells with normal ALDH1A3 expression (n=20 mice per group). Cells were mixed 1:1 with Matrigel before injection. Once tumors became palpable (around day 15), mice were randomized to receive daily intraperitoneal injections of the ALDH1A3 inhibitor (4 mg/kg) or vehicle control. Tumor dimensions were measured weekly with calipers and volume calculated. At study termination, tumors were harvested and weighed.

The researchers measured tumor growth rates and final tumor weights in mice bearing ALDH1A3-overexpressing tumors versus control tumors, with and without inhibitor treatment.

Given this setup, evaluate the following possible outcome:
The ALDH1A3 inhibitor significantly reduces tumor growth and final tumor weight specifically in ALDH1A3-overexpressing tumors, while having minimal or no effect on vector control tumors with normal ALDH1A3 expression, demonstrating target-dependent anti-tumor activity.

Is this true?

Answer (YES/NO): YES